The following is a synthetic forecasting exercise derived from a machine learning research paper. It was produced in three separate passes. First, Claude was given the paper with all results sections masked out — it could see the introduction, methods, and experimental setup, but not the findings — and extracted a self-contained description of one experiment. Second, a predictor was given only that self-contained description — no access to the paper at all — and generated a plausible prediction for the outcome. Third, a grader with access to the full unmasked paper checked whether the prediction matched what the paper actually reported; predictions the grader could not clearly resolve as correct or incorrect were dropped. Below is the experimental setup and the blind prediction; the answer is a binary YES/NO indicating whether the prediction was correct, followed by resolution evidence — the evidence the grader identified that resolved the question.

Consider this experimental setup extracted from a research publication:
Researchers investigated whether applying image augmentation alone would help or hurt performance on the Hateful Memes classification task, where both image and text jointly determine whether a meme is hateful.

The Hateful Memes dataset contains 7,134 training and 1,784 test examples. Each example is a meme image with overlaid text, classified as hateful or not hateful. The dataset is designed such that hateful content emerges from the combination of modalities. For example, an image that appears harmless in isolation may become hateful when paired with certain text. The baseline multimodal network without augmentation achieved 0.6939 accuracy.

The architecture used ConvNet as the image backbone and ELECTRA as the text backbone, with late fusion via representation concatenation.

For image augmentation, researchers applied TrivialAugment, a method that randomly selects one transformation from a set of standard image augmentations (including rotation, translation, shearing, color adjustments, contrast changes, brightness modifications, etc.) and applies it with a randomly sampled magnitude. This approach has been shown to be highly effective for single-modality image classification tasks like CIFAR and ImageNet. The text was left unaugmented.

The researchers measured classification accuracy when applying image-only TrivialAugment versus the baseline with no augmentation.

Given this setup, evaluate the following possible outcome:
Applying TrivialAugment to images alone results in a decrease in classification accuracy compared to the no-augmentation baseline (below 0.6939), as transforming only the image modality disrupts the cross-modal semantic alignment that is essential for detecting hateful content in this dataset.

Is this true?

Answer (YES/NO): NO